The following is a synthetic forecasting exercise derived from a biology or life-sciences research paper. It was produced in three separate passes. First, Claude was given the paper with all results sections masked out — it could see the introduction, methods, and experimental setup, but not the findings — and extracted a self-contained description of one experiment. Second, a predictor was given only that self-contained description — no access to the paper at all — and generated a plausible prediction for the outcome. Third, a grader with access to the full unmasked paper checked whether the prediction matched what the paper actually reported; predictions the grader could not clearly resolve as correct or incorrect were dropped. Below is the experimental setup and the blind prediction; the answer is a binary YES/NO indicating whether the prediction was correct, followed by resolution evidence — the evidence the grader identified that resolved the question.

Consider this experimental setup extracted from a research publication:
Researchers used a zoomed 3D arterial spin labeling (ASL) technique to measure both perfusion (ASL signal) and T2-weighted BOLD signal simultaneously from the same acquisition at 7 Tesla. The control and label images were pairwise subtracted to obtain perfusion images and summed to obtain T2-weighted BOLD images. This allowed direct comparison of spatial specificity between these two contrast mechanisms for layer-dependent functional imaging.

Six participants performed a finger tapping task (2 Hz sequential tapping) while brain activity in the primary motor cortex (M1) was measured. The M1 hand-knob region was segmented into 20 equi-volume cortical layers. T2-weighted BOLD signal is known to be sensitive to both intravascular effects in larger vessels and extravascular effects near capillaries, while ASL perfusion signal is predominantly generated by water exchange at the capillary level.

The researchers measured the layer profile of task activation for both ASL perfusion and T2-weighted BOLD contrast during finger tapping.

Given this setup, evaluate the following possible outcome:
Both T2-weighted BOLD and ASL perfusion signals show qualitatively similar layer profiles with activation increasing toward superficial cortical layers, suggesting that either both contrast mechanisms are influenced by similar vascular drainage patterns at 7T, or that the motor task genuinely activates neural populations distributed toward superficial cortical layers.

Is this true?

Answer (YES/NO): NO